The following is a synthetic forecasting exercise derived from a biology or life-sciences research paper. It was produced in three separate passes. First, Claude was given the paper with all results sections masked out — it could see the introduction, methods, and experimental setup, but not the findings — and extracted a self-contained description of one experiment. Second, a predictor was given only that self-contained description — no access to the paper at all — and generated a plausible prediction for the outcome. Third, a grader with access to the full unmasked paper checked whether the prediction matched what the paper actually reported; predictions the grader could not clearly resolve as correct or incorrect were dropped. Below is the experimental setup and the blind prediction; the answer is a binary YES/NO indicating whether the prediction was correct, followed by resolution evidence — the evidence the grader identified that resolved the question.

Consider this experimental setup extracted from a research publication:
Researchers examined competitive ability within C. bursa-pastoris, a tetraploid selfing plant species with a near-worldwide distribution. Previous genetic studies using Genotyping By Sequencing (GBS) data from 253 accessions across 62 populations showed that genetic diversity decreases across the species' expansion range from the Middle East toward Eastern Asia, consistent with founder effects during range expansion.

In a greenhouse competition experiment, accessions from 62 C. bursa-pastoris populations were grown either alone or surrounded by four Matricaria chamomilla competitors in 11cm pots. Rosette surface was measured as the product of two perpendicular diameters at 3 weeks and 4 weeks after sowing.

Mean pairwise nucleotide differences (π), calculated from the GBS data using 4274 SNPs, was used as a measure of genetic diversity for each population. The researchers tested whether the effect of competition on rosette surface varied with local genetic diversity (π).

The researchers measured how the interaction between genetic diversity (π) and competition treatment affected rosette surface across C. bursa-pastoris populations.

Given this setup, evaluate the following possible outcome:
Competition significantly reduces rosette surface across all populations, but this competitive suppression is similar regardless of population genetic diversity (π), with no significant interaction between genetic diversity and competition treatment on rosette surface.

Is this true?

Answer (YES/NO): NO